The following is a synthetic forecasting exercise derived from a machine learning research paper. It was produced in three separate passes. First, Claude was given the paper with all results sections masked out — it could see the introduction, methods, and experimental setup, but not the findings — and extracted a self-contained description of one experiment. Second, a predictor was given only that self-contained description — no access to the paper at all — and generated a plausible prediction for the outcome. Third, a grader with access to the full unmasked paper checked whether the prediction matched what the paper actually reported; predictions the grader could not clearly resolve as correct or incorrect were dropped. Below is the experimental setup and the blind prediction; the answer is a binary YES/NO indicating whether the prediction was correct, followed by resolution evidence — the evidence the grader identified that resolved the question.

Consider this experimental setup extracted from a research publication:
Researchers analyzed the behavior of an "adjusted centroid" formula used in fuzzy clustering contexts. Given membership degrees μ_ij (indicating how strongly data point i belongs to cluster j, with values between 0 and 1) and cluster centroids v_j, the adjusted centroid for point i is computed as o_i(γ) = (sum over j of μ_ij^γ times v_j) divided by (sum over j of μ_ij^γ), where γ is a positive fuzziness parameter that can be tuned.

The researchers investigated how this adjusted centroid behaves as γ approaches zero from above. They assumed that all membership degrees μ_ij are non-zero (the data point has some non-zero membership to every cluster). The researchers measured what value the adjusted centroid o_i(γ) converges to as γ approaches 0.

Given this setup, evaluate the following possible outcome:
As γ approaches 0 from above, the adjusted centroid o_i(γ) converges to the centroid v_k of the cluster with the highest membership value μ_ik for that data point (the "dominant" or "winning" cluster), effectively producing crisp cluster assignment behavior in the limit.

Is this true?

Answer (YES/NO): NO